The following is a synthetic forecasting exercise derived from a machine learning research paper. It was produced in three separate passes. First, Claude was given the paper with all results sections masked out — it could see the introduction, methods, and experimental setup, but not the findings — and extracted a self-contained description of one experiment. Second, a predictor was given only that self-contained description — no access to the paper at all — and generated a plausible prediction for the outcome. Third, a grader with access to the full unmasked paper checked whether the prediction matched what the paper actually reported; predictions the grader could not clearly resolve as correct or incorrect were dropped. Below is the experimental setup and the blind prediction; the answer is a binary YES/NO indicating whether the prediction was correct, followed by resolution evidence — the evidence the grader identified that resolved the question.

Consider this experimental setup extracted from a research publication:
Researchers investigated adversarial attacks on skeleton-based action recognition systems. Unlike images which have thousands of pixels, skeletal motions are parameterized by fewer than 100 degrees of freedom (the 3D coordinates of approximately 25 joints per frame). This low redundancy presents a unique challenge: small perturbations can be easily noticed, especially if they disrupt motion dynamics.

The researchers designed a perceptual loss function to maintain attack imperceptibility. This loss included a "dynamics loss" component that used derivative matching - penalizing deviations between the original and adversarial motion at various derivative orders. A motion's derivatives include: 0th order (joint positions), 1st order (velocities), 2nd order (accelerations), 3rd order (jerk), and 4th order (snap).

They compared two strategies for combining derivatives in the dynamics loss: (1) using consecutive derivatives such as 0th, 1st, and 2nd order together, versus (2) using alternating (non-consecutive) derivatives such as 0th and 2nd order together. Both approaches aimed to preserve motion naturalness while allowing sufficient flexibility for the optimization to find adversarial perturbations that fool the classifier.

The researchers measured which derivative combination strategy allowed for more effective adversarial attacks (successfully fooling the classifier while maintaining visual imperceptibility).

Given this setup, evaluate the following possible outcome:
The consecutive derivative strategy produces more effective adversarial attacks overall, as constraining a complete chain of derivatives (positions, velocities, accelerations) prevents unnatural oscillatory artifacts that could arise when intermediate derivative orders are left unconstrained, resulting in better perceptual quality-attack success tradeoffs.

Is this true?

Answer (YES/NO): NO